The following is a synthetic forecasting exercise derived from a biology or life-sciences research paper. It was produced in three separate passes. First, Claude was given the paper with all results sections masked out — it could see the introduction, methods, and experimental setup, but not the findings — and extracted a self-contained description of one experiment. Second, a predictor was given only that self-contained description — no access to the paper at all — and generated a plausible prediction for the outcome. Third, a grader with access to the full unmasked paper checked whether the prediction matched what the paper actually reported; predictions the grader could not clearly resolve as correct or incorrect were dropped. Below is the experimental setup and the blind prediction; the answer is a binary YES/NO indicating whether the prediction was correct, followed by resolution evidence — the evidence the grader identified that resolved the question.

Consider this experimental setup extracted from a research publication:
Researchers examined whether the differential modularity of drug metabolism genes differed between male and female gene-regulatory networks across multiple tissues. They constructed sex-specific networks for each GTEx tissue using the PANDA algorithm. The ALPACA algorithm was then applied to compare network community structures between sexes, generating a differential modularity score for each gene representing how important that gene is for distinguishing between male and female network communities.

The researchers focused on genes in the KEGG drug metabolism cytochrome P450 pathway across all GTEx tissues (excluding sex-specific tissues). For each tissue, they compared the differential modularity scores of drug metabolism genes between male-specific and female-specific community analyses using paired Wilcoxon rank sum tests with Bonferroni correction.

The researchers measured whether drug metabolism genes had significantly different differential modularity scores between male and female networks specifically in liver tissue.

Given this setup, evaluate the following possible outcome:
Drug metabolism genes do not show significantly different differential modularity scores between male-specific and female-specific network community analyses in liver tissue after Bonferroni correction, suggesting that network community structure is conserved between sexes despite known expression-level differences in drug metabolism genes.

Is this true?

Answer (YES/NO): NO